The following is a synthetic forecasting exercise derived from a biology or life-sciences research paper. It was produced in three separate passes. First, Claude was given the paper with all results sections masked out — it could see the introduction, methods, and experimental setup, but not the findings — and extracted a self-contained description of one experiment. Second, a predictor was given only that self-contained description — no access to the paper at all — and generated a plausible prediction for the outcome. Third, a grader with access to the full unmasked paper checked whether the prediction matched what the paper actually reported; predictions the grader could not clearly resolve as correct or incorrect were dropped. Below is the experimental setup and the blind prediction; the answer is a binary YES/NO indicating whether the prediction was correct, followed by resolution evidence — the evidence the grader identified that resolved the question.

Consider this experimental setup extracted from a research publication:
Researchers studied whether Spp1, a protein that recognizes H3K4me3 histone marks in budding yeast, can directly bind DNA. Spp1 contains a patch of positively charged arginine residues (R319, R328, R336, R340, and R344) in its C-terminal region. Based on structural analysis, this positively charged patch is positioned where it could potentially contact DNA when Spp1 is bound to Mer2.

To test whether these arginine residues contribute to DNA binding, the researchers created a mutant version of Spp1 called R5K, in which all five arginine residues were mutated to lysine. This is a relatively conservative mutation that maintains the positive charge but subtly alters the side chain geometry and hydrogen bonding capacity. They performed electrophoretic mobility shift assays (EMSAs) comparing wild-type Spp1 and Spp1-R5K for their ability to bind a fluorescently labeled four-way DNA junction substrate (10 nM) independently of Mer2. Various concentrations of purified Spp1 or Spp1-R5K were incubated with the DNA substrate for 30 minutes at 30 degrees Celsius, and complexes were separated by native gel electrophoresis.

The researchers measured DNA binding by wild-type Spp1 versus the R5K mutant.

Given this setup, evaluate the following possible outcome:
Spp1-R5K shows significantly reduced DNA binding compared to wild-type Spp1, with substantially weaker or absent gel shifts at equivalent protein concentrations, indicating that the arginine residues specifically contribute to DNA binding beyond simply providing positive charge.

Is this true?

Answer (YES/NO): NO